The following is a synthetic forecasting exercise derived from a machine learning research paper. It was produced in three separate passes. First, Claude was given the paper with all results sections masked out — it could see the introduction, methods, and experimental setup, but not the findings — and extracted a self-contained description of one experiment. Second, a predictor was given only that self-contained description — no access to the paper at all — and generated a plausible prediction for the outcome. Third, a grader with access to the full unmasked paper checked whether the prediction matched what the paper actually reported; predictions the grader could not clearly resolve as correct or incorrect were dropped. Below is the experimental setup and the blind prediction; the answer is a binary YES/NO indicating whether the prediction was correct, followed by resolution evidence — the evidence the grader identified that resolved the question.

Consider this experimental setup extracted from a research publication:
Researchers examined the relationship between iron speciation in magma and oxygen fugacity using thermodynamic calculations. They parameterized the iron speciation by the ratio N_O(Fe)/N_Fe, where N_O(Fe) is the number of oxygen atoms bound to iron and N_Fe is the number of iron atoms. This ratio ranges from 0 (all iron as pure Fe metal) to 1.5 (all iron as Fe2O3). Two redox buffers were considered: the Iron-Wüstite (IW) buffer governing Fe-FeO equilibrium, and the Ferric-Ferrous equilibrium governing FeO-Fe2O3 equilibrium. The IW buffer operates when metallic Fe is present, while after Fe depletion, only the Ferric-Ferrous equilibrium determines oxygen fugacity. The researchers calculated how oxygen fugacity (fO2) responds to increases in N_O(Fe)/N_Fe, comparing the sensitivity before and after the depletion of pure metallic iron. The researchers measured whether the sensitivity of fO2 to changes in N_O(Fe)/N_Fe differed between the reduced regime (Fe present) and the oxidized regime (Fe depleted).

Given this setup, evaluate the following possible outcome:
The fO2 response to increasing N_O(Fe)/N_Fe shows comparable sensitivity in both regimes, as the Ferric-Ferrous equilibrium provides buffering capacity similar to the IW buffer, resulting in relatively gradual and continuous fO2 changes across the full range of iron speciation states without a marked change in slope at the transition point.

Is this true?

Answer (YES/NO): NO